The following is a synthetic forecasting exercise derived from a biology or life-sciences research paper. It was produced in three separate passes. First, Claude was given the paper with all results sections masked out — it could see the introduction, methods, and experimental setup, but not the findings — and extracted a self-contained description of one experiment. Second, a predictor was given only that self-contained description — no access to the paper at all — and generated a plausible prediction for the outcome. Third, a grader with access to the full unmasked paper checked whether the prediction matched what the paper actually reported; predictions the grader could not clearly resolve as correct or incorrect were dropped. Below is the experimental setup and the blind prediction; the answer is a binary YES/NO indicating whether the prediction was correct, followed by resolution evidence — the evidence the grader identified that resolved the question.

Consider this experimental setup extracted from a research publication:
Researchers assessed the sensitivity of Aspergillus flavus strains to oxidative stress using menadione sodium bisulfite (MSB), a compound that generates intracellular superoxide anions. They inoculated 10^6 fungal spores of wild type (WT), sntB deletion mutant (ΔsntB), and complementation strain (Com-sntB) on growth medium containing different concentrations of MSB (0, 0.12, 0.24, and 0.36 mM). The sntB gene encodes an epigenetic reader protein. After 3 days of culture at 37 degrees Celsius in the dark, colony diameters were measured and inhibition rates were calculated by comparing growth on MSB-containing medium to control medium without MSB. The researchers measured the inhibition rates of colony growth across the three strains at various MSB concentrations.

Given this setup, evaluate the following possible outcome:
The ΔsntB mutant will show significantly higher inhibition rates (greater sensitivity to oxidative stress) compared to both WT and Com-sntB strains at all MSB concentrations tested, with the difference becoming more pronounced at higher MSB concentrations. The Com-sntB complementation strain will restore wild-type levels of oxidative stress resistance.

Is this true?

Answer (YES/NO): YES